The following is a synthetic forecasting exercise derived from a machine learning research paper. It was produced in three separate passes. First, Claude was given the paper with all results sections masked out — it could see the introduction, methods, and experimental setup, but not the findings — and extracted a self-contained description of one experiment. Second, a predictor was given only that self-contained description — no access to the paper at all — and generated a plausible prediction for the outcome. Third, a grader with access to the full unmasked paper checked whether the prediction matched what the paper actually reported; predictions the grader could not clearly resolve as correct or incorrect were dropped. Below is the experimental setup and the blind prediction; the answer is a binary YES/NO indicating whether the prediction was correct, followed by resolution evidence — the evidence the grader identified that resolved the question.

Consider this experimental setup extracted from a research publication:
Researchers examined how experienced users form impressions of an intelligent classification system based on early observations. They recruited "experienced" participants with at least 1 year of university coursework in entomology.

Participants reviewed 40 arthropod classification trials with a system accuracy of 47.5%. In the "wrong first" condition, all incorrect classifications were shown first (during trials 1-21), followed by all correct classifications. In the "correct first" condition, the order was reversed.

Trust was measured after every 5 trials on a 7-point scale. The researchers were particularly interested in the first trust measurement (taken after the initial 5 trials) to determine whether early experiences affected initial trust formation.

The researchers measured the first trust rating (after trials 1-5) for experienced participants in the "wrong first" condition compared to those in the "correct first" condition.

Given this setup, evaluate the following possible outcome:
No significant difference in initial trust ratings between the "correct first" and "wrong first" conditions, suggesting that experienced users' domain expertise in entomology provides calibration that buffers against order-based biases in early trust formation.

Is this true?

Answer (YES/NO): NO